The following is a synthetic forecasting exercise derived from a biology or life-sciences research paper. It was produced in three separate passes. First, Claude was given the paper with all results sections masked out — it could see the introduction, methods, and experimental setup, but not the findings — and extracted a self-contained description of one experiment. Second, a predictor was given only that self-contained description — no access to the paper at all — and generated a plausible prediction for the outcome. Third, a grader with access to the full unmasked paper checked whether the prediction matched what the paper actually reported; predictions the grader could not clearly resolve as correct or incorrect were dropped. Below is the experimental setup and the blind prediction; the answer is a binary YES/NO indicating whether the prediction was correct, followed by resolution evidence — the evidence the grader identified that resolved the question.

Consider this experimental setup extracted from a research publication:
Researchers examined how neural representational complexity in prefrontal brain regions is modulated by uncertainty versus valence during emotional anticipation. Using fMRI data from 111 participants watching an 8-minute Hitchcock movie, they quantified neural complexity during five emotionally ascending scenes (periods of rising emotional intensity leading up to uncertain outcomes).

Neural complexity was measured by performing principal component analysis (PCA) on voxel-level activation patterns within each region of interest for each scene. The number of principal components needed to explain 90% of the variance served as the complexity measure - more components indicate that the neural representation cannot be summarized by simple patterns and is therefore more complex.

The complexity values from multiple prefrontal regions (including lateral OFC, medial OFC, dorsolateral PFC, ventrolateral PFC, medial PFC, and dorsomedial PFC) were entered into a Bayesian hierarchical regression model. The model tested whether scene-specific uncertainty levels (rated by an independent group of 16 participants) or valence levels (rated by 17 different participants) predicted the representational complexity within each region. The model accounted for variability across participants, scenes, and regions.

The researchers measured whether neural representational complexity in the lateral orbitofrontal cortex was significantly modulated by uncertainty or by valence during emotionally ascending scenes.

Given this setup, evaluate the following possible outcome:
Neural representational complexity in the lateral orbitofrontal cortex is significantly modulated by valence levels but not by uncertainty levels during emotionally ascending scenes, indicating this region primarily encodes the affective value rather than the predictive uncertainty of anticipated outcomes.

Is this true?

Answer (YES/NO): NO